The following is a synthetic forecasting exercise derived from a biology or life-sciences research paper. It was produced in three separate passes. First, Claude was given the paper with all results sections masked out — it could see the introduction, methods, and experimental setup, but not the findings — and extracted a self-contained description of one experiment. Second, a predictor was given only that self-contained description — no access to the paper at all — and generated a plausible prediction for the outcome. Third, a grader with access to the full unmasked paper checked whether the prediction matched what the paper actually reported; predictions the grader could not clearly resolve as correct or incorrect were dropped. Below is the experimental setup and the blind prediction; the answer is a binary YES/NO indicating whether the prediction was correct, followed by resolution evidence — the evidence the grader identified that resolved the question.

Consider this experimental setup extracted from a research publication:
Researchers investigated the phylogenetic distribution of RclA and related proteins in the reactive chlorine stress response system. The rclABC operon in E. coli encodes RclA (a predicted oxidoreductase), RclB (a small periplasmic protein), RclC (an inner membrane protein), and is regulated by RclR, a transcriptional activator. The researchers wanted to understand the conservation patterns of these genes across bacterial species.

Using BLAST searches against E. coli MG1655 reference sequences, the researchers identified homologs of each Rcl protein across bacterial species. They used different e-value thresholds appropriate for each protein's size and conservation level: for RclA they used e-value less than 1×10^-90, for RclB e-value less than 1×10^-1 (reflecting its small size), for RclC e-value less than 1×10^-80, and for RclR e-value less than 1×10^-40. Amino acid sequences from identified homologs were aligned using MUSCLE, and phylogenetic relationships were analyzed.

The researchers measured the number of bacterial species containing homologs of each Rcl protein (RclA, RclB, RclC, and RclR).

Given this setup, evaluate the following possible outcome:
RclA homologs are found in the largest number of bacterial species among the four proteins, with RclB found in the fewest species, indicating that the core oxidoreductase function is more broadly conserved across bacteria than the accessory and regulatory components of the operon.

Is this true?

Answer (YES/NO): NO